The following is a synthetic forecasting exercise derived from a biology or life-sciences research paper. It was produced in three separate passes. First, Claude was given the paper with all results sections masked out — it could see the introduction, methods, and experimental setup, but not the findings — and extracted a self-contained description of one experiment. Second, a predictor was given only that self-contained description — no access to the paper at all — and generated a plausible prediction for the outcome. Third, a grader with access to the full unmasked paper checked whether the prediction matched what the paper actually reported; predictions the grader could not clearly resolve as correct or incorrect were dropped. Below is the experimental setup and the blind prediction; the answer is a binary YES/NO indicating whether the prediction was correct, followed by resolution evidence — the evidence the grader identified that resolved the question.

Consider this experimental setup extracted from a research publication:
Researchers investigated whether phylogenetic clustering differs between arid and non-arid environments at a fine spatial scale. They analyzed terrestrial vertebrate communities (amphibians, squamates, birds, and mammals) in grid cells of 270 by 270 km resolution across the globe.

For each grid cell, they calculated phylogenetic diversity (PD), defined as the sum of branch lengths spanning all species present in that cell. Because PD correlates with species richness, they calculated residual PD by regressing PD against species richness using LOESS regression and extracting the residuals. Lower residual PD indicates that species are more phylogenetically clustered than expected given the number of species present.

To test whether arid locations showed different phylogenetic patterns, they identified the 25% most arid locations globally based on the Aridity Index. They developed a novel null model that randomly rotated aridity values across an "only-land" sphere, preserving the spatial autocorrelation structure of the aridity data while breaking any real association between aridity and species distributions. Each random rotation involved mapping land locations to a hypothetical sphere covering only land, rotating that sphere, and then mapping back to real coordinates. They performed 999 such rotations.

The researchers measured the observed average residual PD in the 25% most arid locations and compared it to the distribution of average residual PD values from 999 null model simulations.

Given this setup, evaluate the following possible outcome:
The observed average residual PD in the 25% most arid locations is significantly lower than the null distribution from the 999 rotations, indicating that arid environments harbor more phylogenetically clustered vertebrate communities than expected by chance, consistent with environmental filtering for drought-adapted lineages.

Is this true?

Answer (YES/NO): NO